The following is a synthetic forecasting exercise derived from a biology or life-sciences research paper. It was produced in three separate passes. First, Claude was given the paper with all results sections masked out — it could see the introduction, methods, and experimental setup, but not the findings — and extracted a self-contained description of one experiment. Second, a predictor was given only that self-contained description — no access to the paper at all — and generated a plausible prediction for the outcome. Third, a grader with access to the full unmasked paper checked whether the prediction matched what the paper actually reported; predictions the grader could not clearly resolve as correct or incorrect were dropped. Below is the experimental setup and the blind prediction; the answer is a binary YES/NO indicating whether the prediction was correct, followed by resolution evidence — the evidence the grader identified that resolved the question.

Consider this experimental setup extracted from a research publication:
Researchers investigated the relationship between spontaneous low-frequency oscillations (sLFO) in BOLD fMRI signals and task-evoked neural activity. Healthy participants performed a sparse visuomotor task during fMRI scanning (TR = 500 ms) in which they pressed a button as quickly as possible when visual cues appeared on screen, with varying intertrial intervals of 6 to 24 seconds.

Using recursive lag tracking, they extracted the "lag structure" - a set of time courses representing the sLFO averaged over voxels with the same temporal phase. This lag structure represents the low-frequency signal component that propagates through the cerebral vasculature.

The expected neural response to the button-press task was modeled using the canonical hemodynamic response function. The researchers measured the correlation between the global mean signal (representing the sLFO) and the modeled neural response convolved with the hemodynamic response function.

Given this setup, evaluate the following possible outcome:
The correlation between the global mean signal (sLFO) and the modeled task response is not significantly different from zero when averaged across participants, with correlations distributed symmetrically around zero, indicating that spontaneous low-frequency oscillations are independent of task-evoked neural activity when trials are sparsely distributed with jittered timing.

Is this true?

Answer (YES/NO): NO